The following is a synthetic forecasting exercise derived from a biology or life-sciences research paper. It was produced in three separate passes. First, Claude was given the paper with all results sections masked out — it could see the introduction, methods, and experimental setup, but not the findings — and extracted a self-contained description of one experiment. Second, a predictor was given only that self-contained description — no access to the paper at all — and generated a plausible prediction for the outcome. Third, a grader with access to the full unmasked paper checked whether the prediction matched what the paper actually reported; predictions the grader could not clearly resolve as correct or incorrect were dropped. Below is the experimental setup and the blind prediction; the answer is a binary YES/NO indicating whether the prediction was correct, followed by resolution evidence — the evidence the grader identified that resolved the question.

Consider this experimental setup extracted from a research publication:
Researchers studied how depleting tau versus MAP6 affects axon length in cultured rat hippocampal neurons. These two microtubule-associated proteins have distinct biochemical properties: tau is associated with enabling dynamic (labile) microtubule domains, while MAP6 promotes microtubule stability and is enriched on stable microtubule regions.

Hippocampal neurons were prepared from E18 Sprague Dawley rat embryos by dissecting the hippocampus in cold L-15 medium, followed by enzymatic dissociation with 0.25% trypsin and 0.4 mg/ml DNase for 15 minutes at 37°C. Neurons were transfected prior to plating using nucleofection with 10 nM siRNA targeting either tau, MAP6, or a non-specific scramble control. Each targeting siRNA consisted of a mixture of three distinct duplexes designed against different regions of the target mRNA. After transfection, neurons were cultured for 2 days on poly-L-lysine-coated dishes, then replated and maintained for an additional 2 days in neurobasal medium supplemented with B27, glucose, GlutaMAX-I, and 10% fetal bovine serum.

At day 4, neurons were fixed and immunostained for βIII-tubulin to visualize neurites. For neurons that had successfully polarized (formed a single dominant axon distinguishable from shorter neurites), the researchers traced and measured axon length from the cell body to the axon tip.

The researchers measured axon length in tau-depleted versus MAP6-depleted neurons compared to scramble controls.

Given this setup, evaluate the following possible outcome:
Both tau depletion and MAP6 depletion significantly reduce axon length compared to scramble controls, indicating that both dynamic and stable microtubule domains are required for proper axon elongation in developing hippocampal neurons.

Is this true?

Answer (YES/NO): NO